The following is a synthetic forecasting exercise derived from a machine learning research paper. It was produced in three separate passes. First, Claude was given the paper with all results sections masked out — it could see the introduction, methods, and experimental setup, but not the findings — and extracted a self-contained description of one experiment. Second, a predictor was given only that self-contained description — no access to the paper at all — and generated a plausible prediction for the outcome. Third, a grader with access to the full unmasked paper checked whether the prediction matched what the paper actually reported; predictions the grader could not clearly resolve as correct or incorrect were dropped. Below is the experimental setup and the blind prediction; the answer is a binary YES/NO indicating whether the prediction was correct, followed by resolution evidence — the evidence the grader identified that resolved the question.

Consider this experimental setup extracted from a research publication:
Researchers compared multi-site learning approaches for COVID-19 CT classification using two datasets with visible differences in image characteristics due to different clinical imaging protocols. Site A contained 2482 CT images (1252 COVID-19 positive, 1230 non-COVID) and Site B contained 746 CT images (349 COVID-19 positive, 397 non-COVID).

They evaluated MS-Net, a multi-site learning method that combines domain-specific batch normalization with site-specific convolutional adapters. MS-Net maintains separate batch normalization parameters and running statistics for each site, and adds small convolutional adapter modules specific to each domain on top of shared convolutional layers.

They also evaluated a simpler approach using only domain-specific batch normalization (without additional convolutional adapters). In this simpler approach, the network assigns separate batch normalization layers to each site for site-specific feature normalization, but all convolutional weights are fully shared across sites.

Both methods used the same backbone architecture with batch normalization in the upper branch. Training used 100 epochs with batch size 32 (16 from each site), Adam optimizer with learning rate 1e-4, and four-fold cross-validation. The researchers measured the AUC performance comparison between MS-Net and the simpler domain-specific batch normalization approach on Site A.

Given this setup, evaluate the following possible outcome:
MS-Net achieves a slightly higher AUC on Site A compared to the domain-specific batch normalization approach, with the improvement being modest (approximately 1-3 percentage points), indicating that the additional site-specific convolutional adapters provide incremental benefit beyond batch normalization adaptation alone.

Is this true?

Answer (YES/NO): NO